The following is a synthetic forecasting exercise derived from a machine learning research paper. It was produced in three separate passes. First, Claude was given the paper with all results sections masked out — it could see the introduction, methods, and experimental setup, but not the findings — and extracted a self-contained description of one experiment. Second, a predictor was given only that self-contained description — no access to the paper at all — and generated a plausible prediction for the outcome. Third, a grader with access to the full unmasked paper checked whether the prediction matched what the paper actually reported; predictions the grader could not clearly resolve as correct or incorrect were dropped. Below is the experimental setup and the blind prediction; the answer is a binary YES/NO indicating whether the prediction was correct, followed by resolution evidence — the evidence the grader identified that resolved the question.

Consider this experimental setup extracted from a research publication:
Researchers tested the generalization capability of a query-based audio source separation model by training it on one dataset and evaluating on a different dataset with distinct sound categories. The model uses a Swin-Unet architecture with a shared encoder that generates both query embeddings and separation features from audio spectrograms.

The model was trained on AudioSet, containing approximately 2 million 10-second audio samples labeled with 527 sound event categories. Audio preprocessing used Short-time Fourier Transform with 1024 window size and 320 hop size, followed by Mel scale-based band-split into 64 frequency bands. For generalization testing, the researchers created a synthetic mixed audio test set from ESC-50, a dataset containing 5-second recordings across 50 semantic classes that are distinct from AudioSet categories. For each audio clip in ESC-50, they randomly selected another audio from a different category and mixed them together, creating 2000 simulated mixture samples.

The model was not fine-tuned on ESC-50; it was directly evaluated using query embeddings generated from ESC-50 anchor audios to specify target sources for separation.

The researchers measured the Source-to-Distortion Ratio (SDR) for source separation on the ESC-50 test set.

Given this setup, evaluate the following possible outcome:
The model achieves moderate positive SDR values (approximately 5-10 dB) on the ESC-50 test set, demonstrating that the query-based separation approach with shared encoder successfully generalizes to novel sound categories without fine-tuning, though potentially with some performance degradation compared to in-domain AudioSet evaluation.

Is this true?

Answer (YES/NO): YES